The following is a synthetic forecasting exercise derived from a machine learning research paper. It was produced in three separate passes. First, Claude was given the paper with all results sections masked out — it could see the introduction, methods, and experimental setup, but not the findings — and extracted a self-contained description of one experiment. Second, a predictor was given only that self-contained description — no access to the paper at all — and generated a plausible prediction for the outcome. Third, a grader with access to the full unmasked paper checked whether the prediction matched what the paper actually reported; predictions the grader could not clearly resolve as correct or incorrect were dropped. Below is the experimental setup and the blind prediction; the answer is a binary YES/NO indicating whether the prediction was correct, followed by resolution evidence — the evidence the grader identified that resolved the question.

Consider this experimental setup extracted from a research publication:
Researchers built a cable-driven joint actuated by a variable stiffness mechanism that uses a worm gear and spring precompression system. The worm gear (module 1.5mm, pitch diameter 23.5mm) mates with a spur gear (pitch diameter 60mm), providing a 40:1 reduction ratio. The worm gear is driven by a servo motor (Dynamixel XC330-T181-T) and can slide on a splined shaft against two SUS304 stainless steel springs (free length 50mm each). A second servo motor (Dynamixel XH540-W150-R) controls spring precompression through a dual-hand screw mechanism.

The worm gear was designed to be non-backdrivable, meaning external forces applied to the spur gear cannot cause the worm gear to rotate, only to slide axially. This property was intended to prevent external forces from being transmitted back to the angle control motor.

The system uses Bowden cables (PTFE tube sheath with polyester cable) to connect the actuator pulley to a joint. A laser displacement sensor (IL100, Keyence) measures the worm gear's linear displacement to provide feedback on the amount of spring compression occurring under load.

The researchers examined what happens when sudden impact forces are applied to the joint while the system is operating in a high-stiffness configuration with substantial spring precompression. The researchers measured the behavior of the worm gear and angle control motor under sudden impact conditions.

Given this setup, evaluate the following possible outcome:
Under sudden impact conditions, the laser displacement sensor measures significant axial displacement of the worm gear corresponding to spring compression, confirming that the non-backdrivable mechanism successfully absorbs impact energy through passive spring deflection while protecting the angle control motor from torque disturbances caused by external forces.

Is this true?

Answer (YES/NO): YES